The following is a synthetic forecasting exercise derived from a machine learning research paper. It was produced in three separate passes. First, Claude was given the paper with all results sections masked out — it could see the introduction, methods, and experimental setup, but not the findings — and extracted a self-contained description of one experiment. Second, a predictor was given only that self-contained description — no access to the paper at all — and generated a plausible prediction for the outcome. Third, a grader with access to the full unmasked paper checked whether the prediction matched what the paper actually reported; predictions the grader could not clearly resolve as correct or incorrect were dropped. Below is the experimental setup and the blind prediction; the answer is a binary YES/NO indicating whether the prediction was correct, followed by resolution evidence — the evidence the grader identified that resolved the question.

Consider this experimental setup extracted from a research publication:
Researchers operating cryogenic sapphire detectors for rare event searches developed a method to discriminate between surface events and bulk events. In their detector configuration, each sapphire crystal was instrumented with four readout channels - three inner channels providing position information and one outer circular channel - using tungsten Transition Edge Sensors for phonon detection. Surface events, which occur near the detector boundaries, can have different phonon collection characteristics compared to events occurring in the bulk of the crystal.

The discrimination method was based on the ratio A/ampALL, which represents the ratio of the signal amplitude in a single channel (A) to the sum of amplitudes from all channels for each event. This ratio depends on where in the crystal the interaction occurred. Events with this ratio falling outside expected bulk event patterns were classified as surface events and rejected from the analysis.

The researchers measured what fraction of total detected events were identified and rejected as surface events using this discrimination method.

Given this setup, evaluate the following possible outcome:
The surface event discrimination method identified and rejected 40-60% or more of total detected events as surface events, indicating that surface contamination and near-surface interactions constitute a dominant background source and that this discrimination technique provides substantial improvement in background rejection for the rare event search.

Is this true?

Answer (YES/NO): NO